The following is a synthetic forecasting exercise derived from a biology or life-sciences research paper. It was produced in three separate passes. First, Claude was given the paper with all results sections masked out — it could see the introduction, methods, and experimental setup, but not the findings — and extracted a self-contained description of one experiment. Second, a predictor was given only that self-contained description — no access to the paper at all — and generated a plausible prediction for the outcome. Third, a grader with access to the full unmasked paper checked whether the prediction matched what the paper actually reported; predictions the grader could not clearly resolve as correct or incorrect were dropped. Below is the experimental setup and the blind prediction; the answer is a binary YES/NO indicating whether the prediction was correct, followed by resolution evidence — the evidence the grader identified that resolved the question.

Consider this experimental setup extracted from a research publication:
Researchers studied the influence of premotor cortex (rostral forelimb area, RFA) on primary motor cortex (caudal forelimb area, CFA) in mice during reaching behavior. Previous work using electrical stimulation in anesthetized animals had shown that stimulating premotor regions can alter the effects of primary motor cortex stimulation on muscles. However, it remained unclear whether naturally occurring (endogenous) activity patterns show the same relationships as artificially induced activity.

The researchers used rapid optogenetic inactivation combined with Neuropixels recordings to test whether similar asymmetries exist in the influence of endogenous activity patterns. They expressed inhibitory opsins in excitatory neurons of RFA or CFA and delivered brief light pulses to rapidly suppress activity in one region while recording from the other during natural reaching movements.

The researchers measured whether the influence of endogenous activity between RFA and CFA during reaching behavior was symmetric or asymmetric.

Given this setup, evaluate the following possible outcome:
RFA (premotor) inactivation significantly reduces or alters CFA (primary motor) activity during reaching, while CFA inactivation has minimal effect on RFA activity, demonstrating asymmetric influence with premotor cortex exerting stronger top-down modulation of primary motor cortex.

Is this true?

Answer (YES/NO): NO